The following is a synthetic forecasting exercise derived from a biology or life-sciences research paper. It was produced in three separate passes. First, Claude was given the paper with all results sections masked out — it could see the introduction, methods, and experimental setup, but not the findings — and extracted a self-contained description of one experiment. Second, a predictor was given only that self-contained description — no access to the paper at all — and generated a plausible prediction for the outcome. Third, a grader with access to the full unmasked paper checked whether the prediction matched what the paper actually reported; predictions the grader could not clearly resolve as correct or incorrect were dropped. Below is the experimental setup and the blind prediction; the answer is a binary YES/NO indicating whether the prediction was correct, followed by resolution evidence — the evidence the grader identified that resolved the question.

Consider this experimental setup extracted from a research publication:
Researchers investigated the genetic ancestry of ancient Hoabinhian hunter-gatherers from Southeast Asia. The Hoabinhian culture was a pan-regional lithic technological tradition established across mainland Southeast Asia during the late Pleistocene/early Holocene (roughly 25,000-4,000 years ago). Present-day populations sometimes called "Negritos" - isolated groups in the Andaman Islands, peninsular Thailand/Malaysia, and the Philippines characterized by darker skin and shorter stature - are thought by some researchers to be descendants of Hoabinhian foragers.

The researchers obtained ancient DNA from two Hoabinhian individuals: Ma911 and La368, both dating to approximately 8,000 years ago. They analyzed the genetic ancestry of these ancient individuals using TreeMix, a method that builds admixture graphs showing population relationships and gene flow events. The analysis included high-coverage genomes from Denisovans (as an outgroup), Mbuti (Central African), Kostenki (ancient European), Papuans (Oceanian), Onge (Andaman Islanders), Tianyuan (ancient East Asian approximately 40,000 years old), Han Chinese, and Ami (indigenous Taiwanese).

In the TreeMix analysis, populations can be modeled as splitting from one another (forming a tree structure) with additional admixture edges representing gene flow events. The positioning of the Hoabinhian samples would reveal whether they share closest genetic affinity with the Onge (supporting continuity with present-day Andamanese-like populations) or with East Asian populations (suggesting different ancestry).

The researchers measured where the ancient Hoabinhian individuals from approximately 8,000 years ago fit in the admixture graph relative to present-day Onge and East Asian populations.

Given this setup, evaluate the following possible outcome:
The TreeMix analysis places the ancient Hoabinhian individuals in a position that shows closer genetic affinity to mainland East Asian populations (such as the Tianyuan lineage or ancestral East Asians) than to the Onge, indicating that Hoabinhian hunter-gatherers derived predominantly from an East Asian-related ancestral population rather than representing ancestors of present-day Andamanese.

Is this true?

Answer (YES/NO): NO